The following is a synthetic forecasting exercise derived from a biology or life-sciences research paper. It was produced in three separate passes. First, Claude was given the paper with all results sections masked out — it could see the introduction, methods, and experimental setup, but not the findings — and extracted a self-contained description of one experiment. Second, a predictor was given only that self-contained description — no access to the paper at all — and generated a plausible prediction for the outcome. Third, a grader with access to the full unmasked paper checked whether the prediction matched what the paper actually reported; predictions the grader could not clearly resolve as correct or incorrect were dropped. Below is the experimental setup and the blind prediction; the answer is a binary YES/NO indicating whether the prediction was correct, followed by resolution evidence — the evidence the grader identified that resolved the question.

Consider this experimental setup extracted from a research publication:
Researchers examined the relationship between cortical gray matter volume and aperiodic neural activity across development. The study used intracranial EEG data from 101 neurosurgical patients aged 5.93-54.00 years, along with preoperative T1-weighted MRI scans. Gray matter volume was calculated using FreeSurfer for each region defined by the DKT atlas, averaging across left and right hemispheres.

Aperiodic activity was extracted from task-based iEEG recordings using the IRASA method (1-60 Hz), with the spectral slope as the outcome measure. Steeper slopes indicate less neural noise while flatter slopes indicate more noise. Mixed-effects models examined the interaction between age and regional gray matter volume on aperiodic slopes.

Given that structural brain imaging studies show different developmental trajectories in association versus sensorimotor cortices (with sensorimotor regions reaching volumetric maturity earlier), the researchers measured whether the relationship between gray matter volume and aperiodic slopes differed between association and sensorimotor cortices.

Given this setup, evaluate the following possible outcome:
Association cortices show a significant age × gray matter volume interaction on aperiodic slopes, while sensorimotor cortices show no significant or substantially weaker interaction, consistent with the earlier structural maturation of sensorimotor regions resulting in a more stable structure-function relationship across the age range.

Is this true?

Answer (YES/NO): NO